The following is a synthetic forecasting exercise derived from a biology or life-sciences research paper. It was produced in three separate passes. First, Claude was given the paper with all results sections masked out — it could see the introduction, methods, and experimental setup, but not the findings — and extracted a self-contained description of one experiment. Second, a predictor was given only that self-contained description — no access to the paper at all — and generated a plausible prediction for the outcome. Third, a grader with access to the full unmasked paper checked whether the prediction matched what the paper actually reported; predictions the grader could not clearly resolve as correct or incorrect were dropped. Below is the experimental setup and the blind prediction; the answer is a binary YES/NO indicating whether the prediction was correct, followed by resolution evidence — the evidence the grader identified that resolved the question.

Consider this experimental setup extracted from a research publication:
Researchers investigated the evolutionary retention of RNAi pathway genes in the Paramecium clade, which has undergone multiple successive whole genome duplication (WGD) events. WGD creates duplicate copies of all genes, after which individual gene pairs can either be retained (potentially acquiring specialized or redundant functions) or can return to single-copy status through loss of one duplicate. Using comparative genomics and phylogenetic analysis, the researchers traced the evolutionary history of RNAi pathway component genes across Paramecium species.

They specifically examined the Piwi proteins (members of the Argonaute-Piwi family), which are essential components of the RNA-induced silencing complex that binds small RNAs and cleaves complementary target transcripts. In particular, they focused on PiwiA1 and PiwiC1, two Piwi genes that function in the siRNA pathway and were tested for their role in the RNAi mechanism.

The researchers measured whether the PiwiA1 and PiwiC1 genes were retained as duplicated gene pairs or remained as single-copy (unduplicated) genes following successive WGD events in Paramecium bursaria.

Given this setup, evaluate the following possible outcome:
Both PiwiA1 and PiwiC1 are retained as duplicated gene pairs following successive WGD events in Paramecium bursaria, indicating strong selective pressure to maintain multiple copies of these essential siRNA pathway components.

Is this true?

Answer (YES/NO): NO